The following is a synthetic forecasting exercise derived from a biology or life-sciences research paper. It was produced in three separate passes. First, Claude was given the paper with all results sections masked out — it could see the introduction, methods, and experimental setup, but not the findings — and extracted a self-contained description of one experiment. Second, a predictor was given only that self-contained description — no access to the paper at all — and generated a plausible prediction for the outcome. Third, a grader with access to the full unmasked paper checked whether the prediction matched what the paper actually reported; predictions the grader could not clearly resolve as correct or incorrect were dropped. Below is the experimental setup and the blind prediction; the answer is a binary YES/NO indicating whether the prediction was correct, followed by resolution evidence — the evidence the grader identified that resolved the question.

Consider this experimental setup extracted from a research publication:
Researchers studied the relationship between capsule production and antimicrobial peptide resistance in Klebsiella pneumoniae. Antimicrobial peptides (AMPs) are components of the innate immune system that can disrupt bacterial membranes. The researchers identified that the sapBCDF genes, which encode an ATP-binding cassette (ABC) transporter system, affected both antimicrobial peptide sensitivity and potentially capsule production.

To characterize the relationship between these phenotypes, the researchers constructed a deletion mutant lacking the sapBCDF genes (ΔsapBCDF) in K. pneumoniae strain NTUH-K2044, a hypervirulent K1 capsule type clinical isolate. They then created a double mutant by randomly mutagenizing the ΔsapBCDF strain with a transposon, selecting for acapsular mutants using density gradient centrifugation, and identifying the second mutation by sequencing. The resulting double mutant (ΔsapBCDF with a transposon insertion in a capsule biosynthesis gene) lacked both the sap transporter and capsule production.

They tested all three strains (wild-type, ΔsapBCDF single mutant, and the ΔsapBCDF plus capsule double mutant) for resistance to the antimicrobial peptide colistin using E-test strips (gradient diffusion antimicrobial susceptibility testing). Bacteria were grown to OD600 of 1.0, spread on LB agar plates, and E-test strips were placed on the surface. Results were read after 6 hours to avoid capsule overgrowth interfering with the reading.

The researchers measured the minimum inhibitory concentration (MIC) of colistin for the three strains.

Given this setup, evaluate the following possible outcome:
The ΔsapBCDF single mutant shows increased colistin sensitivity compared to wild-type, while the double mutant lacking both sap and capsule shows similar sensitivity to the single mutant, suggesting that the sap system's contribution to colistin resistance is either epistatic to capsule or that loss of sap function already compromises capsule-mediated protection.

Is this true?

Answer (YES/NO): NO